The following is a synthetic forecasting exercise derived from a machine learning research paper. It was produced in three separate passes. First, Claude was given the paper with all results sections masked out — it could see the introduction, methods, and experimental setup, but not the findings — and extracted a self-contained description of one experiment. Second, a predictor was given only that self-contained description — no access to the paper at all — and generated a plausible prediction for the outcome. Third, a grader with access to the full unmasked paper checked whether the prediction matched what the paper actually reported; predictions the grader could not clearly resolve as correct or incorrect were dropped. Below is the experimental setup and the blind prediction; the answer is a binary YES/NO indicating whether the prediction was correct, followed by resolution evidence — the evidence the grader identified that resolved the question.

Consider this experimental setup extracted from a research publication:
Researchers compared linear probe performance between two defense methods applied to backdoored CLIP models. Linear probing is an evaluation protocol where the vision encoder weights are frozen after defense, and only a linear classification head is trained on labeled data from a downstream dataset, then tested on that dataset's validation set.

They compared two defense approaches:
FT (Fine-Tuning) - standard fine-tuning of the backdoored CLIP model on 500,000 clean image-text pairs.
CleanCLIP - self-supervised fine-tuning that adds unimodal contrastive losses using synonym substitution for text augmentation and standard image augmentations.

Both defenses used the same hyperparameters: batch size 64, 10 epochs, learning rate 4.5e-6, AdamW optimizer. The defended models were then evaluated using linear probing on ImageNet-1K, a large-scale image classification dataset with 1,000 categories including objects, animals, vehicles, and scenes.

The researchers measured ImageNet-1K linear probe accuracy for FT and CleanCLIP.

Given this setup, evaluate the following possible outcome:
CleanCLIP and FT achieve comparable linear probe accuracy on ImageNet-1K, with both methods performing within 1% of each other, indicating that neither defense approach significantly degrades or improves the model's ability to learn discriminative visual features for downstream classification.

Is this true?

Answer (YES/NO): NO